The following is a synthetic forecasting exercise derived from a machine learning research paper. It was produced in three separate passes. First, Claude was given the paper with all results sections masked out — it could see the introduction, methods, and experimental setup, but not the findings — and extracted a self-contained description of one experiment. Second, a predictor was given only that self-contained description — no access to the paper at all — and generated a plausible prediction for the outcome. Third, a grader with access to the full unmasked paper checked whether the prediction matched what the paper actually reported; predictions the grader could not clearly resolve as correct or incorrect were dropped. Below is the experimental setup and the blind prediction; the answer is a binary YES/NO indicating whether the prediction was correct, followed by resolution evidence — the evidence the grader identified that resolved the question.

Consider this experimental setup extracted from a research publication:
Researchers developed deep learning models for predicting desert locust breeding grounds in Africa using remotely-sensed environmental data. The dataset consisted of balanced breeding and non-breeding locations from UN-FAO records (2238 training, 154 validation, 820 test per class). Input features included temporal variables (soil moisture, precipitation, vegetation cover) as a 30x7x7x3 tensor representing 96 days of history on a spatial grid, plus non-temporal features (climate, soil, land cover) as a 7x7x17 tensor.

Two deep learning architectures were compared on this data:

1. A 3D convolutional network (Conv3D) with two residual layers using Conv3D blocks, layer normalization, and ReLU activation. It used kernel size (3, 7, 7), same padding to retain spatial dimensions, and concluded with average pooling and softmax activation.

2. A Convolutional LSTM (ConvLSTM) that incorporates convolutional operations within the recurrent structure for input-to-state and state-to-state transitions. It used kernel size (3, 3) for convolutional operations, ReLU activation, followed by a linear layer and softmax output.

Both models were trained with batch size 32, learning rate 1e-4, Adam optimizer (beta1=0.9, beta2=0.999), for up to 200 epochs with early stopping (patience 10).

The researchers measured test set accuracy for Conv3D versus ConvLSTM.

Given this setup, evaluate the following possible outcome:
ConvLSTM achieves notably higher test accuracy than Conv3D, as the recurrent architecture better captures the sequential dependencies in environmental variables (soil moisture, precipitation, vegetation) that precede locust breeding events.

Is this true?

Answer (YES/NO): NO